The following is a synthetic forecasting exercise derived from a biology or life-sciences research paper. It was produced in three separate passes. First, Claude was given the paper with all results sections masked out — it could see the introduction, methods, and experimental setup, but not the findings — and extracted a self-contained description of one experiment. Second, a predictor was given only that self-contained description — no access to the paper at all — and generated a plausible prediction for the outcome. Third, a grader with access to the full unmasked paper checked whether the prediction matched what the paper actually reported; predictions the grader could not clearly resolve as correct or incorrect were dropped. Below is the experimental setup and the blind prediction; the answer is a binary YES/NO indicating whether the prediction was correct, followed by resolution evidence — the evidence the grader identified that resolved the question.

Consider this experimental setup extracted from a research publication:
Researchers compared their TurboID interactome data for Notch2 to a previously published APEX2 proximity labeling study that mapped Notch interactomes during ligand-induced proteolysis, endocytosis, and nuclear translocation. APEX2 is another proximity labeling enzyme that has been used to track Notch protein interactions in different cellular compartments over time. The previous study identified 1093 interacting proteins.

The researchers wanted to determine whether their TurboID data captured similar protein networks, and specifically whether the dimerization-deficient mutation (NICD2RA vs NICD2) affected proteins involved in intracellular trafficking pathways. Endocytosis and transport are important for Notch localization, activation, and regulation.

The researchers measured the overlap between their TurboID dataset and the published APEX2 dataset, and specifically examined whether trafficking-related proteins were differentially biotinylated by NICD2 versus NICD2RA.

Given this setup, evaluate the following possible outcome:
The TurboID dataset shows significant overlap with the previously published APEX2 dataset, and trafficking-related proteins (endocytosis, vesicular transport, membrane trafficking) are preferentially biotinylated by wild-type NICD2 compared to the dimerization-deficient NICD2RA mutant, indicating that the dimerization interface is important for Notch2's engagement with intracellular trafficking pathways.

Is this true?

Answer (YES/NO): NO